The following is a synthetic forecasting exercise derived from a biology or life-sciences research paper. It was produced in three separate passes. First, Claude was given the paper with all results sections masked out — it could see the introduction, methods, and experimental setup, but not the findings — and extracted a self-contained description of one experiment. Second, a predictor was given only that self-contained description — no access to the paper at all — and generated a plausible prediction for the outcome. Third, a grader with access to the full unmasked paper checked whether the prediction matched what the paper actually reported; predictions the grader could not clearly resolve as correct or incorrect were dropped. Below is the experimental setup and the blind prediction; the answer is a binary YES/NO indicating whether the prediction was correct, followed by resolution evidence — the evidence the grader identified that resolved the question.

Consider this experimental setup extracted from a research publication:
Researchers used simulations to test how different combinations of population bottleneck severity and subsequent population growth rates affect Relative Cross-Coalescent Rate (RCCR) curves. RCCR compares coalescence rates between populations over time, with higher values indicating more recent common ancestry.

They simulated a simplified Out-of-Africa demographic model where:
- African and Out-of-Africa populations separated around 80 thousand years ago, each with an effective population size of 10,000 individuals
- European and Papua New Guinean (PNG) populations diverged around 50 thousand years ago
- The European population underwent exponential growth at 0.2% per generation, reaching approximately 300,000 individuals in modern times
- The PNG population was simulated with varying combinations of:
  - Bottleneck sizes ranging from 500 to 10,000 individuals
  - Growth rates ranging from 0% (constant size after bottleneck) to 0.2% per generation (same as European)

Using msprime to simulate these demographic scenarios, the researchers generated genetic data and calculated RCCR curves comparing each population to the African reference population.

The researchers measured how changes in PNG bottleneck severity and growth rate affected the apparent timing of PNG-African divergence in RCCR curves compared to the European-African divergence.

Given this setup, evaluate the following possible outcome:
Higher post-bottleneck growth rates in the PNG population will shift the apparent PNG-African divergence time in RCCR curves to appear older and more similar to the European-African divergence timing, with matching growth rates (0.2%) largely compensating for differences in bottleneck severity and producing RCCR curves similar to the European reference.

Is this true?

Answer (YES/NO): NO